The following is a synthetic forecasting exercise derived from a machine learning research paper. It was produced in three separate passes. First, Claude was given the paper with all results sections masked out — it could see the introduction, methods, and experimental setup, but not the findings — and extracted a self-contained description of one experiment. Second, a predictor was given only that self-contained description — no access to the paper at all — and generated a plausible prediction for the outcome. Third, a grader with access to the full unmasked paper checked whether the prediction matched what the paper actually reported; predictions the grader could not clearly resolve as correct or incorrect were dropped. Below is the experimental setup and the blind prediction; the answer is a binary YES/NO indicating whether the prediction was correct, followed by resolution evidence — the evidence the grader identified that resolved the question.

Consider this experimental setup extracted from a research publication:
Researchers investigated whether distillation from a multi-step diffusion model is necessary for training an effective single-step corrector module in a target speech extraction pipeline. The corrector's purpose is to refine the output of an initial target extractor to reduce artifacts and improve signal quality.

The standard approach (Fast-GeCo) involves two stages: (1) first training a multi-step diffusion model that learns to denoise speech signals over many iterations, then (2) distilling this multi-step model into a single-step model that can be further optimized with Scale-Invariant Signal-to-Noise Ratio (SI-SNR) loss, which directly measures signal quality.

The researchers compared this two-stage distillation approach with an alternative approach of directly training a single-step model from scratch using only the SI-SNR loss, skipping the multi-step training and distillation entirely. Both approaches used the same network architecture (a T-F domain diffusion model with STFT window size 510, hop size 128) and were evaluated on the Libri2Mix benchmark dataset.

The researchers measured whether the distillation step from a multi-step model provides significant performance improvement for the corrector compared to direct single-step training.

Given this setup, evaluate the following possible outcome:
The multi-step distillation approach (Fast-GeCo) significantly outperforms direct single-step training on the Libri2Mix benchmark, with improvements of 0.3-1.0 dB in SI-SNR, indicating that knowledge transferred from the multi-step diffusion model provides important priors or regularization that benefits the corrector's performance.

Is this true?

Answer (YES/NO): NO